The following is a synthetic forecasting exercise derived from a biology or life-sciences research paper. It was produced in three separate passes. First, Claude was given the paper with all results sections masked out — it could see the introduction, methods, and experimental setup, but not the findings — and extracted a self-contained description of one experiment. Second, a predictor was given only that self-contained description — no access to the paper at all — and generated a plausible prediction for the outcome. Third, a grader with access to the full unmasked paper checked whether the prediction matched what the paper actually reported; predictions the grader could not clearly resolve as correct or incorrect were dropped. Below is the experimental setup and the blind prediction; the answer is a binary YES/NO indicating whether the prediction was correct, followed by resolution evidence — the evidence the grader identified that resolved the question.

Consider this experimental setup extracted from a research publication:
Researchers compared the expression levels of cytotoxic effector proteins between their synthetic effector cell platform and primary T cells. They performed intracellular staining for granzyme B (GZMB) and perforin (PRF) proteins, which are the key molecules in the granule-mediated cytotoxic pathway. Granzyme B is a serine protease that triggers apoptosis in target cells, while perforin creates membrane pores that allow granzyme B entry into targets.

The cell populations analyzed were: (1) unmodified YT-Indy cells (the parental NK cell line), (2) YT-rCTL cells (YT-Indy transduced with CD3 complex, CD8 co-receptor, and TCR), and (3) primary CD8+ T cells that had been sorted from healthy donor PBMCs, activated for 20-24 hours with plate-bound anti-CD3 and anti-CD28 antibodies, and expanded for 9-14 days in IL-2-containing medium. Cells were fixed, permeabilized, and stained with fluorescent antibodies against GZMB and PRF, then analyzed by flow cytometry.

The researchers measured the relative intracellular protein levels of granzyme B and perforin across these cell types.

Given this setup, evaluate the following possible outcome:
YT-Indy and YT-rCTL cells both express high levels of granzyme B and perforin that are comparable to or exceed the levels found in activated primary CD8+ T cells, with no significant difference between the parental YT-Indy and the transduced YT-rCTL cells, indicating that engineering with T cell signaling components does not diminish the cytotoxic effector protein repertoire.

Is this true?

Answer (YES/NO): YES